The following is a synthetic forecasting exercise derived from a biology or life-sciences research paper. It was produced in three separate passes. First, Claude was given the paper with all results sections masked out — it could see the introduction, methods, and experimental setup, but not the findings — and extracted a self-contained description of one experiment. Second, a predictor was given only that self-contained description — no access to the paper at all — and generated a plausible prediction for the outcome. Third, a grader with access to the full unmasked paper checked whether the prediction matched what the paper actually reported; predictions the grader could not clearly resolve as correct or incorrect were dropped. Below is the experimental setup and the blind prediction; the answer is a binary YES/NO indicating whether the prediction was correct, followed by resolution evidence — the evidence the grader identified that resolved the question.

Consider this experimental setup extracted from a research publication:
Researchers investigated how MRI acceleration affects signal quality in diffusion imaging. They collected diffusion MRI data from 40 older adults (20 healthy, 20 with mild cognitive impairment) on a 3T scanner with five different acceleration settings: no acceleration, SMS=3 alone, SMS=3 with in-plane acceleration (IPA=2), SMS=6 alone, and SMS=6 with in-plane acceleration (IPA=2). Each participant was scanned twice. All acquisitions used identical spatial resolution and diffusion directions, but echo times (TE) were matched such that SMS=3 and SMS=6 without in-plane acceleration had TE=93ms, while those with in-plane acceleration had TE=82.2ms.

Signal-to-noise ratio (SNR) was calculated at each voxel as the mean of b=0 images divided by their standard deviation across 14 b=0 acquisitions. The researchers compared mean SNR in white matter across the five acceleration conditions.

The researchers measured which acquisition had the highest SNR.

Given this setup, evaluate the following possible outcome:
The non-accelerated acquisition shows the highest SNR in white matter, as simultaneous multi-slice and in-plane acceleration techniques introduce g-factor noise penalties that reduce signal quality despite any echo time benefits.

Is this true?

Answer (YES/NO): YES